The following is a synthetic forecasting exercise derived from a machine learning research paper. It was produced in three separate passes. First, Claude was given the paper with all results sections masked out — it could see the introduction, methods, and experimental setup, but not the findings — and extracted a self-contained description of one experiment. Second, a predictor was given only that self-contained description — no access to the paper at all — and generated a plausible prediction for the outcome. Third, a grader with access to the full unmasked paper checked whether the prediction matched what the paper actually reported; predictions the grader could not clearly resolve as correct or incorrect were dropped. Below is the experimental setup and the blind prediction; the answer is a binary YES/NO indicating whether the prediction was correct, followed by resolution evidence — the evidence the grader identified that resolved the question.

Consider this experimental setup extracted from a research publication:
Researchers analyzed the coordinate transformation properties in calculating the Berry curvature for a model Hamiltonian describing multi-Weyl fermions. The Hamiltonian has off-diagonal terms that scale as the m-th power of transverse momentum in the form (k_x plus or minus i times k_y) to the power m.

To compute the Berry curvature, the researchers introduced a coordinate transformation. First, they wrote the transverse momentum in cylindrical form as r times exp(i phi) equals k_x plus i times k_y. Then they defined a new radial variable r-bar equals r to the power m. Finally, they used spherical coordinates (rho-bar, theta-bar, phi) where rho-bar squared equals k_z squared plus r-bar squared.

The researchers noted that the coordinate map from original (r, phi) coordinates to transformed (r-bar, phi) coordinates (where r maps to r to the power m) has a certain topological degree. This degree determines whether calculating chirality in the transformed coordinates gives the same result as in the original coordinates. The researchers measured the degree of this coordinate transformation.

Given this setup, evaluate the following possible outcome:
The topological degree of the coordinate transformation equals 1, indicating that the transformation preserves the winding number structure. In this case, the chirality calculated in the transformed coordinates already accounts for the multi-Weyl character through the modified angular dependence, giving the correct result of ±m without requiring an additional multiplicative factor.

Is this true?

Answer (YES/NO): YES